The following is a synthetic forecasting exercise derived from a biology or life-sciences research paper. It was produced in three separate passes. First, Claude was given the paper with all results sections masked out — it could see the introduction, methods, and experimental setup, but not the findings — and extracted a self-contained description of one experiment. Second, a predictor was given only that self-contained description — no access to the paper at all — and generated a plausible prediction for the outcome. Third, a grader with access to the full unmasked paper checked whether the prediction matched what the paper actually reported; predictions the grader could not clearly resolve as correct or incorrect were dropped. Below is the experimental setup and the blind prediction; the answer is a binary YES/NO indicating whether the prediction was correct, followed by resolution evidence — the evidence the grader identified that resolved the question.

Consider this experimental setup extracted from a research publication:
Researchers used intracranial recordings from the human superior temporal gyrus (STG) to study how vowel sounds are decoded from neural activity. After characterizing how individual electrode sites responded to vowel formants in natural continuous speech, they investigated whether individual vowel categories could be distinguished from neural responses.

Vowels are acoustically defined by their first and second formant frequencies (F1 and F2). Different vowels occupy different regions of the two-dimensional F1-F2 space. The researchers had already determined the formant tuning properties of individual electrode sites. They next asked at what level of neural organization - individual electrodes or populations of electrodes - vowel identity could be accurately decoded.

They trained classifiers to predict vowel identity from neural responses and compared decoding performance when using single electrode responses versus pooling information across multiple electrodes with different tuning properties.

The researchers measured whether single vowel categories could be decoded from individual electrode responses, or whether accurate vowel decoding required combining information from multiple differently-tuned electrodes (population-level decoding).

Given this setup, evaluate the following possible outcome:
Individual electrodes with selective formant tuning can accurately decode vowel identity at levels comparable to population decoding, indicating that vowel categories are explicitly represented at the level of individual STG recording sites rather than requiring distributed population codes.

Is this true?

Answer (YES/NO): NO